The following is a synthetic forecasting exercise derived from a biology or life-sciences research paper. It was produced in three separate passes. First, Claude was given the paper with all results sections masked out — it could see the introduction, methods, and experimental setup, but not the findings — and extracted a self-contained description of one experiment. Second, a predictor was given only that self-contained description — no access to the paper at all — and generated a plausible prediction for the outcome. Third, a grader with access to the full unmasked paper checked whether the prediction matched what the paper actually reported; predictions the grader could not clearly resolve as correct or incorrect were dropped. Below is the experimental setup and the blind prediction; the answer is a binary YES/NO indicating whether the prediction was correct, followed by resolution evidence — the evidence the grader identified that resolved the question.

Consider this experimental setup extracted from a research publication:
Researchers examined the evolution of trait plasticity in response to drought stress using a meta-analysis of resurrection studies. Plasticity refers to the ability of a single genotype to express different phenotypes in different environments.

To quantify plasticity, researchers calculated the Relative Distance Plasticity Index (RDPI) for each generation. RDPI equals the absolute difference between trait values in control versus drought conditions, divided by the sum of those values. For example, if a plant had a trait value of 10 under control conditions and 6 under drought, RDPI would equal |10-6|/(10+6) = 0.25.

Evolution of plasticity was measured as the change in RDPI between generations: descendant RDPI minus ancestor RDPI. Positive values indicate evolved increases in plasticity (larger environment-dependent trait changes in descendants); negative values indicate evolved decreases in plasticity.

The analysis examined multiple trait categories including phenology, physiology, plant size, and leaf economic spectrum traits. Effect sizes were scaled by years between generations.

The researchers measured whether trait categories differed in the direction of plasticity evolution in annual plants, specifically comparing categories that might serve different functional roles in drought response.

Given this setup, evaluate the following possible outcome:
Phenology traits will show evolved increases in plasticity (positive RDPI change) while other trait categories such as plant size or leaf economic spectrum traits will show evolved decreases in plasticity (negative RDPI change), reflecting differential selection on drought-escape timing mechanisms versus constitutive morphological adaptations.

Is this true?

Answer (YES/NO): NO